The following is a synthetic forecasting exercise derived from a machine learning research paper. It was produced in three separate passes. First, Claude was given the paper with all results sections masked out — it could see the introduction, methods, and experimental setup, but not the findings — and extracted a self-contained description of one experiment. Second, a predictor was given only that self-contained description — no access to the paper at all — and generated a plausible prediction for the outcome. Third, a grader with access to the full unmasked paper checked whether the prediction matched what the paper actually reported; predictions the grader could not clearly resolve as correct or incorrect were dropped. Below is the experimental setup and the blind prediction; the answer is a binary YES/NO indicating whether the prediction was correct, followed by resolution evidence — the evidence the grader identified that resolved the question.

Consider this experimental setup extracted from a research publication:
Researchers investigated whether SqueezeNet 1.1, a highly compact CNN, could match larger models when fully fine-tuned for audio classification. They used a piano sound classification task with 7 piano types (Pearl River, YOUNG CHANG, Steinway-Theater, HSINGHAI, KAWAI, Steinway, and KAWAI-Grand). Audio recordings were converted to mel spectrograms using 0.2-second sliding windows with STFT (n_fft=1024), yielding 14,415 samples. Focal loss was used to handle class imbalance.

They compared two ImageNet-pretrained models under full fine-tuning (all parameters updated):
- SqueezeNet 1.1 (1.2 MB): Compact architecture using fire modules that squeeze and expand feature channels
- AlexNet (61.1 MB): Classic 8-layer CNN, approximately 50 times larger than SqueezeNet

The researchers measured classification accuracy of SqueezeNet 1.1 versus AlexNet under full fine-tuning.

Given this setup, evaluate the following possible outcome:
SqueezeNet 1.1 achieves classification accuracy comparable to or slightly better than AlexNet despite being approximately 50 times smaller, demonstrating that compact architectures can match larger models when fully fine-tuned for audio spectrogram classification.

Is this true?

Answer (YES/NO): YES